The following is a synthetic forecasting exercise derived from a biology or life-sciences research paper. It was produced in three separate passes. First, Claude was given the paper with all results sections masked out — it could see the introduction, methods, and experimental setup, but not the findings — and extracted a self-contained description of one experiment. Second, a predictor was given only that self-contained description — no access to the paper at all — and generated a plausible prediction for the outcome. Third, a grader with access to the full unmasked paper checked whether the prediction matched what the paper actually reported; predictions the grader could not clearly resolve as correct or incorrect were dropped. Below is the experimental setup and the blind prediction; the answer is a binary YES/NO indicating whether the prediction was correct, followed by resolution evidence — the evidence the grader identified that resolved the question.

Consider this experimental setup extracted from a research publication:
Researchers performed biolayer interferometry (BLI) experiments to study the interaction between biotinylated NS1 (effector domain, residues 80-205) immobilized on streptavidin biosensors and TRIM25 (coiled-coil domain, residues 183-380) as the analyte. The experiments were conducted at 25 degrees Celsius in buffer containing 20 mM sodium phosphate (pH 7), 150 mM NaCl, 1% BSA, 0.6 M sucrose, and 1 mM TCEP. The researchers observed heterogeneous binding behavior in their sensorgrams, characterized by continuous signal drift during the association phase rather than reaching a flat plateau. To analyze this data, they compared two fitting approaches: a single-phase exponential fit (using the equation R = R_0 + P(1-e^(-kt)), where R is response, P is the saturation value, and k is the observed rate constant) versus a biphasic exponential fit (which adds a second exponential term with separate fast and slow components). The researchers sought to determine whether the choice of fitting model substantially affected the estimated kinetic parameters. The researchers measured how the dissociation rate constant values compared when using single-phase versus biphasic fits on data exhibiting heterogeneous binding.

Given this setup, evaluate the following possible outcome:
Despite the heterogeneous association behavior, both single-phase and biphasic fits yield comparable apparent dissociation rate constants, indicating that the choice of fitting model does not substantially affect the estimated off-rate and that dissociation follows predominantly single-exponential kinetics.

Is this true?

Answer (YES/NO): NO